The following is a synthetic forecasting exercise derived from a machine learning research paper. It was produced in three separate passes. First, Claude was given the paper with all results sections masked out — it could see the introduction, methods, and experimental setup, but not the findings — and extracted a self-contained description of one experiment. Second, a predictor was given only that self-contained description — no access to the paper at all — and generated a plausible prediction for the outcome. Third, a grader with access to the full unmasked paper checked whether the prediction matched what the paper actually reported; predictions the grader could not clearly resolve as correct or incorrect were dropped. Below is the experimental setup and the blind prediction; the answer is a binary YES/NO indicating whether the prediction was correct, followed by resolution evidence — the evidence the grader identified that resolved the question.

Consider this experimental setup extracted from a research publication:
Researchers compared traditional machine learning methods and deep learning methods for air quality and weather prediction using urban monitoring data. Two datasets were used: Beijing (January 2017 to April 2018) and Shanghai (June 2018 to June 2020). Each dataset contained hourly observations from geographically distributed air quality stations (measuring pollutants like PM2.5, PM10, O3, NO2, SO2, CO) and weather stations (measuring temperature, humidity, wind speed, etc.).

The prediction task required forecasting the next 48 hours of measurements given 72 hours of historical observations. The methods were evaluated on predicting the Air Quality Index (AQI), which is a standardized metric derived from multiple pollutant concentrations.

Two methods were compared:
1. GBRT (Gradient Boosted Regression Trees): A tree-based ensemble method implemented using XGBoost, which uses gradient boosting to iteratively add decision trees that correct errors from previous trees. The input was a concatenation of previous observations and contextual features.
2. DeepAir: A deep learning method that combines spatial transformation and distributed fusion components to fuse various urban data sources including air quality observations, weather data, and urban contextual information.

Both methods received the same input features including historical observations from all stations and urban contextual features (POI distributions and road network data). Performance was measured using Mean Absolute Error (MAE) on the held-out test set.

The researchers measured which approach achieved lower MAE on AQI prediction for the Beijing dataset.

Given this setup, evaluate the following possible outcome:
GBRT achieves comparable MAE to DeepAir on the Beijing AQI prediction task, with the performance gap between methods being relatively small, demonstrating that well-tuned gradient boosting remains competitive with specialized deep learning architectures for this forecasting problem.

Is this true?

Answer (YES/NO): NO